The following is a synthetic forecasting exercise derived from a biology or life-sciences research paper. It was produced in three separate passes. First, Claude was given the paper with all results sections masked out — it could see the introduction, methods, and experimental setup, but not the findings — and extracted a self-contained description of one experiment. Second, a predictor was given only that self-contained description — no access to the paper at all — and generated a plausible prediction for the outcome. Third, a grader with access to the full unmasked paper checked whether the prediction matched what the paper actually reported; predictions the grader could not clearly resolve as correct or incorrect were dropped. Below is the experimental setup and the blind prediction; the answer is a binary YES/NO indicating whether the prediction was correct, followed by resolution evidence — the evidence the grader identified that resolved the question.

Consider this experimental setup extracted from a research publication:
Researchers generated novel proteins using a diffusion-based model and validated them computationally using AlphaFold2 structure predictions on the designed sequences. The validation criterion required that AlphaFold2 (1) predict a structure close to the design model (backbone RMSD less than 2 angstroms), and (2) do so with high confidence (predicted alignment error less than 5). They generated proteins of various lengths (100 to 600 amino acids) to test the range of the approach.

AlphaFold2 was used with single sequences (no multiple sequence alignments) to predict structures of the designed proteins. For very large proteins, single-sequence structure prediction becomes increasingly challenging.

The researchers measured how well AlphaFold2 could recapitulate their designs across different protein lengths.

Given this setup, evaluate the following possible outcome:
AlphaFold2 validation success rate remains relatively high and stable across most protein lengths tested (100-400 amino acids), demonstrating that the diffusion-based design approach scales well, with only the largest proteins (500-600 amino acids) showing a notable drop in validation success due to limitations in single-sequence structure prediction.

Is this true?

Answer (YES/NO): NO